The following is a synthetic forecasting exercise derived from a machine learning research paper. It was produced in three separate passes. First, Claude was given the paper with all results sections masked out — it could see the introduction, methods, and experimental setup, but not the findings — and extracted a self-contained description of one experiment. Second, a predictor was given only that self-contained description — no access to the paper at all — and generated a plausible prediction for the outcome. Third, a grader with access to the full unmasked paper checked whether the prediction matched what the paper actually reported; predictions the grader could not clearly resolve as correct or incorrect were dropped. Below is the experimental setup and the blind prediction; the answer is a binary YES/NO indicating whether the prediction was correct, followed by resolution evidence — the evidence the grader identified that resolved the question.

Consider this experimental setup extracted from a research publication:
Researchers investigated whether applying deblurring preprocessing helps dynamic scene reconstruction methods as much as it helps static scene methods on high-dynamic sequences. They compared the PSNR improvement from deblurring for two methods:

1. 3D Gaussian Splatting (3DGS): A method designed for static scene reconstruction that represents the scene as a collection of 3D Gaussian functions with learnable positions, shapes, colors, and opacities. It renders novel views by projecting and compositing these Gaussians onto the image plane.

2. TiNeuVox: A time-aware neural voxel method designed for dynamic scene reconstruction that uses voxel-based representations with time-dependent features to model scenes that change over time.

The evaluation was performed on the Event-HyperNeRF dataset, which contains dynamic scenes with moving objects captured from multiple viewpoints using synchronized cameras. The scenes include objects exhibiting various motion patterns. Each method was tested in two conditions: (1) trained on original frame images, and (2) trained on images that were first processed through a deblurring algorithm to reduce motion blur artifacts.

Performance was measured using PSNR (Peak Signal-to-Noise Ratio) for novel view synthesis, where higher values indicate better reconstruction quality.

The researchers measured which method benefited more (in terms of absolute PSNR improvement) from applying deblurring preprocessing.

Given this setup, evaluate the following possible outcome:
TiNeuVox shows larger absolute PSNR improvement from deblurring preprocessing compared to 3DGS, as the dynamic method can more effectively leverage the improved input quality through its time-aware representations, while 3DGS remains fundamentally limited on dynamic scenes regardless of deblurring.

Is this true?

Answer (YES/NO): NO